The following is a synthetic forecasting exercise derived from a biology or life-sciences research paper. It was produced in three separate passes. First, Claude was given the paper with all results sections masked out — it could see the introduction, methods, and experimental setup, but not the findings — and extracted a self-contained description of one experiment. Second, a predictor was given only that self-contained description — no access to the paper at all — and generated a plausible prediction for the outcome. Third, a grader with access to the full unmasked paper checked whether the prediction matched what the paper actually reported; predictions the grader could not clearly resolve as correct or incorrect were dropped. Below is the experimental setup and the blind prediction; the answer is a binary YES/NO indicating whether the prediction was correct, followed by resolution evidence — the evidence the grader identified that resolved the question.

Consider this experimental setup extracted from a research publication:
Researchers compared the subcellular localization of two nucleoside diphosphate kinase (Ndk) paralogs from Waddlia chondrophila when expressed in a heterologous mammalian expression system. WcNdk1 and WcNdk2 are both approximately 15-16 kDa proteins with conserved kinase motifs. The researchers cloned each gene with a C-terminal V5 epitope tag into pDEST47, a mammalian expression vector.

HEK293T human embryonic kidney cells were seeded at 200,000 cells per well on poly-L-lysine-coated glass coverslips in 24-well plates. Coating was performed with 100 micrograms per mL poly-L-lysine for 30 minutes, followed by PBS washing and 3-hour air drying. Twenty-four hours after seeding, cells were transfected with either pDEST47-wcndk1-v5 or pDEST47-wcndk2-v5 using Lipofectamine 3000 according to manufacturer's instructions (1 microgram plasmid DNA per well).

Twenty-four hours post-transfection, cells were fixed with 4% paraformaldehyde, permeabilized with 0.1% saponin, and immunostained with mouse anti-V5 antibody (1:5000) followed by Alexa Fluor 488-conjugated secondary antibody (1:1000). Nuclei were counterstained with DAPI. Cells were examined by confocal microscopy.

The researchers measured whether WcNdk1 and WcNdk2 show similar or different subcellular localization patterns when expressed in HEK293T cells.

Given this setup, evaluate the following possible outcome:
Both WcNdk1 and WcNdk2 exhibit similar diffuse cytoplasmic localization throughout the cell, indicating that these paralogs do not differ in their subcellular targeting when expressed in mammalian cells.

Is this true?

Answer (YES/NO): NO